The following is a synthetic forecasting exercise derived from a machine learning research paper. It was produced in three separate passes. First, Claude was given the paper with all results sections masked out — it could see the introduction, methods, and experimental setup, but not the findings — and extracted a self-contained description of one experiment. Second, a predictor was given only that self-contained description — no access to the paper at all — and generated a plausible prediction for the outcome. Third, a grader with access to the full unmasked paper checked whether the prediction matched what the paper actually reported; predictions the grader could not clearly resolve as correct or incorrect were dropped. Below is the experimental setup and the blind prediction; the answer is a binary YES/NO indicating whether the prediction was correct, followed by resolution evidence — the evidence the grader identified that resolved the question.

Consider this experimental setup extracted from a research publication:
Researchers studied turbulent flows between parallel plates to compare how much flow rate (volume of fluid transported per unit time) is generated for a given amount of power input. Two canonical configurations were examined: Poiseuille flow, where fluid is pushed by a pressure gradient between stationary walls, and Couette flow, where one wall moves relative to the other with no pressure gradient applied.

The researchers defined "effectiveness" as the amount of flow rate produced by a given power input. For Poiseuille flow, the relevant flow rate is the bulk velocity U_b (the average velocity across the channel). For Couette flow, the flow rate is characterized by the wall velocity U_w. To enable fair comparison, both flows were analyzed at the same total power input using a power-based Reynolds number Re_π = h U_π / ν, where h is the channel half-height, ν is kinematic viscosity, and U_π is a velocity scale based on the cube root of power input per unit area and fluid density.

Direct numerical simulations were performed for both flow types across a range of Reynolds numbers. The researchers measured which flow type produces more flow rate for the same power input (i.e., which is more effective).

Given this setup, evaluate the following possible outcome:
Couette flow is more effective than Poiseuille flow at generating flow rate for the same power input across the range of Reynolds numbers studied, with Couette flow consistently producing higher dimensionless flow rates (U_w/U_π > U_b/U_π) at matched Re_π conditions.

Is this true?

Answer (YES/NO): YES